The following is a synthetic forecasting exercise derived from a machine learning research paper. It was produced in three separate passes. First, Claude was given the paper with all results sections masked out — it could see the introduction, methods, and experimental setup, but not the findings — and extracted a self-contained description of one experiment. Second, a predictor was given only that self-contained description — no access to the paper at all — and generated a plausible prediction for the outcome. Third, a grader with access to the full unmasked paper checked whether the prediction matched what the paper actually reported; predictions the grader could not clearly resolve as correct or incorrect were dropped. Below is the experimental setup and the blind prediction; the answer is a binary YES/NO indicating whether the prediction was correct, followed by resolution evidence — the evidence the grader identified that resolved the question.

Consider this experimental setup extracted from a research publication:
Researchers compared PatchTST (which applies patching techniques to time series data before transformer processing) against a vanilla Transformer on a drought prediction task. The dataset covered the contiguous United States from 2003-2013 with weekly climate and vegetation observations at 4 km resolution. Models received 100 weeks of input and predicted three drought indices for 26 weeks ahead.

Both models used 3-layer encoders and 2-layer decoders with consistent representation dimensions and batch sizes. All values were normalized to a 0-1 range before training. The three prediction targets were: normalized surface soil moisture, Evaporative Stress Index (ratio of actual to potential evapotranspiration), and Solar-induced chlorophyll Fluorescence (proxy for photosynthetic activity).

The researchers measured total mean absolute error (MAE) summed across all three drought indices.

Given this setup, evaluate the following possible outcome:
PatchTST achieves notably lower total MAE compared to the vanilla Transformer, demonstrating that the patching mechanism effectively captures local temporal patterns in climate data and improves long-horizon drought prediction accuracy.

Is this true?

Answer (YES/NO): NO